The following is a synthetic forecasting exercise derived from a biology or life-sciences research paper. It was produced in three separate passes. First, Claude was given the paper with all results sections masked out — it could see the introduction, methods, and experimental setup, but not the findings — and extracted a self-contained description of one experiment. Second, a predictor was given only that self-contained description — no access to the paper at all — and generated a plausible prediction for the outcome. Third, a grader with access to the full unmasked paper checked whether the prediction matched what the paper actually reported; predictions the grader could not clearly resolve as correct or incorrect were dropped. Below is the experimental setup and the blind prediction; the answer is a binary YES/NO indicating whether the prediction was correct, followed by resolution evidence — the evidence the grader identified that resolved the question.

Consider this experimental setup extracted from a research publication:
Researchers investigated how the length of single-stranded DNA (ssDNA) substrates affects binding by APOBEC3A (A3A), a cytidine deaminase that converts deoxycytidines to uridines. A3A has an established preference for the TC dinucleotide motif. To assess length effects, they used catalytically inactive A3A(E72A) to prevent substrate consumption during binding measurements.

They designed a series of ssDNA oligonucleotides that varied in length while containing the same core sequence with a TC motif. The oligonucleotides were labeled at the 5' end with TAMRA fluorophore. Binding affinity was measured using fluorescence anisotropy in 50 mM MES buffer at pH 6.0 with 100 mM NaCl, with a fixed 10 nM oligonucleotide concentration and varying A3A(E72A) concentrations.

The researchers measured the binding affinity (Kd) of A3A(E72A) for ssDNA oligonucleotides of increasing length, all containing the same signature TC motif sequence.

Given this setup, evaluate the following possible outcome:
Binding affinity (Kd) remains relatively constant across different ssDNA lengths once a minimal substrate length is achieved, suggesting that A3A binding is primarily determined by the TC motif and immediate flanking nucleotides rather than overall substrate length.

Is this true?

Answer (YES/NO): NO